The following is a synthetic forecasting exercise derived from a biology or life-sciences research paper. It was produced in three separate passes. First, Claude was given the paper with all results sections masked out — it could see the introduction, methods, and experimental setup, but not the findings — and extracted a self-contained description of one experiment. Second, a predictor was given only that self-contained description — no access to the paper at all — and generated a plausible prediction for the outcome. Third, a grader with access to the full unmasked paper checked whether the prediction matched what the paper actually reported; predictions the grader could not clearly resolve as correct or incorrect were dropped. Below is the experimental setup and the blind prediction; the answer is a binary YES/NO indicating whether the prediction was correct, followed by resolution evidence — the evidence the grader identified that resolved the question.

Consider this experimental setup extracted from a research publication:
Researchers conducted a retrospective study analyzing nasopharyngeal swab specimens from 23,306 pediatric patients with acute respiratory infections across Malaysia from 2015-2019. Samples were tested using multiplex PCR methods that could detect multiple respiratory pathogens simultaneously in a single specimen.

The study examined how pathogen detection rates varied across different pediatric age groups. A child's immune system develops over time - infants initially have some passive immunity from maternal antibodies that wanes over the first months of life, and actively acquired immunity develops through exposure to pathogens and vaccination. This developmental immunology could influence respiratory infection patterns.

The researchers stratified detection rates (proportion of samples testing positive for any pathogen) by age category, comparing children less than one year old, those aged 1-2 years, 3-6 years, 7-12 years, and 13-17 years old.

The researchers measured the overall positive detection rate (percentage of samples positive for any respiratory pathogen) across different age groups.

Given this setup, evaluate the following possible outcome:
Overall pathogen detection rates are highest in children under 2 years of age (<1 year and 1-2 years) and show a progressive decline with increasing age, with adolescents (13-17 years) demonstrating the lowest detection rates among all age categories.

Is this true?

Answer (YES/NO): YES